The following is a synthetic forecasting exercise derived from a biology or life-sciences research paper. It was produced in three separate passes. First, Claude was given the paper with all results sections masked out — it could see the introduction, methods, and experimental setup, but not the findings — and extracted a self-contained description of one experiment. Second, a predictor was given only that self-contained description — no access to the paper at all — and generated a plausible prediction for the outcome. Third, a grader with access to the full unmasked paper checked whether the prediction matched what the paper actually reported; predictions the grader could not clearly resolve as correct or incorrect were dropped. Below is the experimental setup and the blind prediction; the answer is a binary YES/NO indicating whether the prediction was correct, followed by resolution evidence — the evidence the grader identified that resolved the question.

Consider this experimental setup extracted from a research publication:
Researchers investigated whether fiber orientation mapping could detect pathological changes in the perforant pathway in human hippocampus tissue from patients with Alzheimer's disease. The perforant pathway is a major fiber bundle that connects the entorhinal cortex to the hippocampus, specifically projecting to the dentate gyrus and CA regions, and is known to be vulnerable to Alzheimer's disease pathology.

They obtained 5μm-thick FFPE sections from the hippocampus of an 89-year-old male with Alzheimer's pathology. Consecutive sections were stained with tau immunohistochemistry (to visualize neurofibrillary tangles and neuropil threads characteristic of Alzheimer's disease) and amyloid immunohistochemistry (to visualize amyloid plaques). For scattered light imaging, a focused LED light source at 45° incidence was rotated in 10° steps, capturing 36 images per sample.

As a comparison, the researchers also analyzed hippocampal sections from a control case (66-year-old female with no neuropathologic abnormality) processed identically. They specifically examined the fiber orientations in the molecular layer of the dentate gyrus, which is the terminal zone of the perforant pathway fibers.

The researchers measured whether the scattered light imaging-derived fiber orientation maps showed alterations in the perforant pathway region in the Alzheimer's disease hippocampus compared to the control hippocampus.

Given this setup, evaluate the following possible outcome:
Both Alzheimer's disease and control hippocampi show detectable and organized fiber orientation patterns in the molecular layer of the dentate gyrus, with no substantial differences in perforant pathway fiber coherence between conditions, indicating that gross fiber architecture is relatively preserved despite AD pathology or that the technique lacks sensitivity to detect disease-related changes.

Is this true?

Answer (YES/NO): NO